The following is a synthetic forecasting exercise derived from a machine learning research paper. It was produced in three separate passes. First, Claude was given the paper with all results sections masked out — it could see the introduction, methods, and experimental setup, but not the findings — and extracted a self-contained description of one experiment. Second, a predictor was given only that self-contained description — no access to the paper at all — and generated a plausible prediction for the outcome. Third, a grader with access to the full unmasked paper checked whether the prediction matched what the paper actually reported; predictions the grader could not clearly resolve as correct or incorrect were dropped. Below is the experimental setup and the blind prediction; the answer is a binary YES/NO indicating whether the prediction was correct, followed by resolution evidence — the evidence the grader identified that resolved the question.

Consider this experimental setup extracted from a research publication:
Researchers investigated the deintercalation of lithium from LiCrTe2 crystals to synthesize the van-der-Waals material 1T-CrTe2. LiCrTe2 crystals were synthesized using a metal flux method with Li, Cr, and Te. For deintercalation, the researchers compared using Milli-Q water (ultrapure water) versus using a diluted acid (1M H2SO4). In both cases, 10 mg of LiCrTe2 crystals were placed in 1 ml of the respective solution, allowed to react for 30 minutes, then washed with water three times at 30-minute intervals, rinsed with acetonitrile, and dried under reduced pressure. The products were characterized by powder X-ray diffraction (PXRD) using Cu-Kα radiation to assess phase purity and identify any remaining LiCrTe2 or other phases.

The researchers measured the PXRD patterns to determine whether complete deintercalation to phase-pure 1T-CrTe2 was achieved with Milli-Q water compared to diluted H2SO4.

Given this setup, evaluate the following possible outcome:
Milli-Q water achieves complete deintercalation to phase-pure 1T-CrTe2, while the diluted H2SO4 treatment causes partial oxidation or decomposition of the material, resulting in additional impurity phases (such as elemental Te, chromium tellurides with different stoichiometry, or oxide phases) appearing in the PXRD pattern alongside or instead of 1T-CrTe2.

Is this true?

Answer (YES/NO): NO